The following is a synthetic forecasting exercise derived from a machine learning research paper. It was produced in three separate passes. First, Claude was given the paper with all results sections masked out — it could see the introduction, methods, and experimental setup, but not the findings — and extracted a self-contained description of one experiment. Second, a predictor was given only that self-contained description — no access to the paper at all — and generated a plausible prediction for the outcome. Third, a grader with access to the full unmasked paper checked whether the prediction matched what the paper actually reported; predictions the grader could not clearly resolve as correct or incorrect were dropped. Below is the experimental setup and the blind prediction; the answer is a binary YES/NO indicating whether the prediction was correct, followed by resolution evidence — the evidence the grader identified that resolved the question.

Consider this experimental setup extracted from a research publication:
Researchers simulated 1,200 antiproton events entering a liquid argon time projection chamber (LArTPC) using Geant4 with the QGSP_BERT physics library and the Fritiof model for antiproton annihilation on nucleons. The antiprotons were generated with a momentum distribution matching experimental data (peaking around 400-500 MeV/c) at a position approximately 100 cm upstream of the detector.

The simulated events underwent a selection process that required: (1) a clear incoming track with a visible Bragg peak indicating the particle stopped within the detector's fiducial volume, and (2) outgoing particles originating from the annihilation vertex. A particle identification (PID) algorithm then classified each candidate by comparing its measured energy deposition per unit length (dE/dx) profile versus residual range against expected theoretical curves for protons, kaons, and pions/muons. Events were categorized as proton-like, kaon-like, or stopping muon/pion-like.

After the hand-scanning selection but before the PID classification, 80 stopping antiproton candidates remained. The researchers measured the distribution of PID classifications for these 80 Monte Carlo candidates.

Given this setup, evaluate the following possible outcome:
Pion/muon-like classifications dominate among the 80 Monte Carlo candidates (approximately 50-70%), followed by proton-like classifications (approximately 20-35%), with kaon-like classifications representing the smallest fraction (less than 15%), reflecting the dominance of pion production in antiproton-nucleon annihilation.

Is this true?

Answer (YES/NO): NO